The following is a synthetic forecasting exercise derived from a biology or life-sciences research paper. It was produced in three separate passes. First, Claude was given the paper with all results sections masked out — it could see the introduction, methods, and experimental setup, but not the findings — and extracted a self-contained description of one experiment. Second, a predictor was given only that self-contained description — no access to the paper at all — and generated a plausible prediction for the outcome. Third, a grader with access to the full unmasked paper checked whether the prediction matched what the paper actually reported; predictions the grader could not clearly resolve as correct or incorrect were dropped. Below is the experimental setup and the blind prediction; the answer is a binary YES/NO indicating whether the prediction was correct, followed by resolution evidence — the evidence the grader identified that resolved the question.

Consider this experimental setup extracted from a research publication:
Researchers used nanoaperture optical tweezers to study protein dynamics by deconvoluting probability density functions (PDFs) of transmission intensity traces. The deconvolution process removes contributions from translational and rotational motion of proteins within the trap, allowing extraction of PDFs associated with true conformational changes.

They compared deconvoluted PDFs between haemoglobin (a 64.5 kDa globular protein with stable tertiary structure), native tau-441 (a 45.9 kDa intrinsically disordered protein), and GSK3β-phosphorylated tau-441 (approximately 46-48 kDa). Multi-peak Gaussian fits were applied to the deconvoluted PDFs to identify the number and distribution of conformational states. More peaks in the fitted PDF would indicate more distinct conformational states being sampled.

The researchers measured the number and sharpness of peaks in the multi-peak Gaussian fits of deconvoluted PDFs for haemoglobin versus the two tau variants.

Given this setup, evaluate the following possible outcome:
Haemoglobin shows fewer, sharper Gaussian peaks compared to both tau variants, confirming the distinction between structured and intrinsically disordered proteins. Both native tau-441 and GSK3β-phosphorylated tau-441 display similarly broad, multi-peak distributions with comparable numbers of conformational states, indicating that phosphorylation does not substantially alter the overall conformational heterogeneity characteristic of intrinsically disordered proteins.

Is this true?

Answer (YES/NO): NO